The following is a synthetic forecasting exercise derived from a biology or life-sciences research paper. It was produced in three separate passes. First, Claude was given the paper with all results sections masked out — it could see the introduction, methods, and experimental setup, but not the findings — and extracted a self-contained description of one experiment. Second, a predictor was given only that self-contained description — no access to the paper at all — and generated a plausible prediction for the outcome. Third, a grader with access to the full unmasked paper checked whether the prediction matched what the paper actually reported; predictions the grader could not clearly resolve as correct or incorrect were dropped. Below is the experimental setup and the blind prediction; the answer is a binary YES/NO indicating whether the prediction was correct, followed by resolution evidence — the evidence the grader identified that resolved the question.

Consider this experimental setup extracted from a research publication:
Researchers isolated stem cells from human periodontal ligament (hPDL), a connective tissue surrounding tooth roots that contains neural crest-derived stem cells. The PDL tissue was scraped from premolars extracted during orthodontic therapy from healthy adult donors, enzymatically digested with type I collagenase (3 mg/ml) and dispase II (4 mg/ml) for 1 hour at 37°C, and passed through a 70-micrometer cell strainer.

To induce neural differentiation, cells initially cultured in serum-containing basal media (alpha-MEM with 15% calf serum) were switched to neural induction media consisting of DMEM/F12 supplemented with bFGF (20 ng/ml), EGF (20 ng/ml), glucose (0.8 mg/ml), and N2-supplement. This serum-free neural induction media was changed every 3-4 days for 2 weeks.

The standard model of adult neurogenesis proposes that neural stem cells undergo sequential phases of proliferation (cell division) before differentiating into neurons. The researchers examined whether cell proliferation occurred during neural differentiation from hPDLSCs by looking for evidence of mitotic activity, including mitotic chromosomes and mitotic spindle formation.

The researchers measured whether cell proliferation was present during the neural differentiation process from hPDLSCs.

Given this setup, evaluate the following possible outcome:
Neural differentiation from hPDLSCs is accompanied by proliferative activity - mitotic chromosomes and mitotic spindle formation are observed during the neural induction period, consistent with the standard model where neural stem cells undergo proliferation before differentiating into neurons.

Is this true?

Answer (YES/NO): NO